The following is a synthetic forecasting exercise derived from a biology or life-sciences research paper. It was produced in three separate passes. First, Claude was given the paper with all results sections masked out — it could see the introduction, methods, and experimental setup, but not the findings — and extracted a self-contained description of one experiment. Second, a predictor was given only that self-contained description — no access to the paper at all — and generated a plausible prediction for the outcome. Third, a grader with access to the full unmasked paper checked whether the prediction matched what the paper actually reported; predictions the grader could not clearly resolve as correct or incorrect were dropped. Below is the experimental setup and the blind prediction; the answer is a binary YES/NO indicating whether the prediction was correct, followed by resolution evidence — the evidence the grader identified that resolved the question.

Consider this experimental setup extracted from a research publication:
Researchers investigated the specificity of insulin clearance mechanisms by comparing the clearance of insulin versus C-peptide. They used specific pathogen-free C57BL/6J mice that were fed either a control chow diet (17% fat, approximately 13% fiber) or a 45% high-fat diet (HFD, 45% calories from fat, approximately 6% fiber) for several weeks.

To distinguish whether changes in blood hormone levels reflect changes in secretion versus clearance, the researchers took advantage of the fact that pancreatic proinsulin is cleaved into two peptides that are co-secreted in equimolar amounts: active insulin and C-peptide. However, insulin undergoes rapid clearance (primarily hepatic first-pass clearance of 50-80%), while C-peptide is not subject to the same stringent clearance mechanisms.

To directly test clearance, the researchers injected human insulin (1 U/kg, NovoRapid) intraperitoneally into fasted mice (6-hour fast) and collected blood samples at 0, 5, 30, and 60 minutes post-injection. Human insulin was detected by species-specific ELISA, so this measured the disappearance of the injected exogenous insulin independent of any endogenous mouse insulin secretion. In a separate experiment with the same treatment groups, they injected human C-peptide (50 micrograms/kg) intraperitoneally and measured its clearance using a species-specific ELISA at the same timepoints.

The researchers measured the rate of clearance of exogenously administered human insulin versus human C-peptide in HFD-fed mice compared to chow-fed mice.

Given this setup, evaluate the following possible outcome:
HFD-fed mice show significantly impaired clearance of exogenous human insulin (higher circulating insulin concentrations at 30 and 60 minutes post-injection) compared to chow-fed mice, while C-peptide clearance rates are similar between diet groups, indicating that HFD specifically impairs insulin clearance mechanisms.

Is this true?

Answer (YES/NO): YES